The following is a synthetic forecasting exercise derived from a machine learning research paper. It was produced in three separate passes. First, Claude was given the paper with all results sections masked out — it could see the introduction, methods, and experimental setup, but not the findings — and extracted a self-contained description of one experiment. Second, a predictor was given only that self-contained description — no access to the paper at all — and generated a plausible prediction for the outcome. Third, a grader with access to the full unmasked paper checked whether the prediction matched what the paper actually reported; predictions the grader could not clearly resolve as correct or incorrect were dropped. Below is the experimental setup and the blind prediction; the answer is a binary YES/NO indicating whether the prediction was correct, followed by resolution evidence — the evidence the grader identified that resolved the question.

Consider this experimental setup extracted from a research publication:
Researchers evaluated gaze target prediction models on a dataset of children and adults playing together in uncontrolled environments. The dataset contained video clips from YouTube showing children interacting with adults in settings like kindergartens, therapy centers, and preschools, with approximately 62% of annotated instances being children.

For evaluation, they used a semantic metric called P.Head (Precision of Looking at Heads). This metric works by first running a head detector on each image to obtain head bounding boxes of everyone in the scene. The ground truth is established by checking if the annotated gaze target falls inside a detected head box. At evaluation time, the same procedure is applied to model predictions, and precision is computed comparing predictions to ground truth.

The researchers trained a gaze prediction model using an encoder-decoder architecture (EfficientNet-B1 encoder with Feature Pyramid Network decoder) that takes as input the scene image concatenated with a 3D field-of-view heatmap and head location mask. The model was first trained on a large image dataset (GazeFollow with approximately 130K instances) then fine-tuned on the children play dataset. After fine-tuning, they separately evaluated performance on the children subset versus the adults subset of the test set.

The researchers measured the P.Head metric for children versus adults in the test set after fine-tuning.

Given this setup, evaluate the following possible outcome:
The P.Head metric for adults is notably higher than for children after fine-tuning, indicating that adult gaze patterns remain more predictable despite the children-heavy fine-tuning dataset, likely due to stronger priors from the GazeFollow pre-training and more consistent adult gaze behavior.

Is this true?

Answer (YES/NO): YES